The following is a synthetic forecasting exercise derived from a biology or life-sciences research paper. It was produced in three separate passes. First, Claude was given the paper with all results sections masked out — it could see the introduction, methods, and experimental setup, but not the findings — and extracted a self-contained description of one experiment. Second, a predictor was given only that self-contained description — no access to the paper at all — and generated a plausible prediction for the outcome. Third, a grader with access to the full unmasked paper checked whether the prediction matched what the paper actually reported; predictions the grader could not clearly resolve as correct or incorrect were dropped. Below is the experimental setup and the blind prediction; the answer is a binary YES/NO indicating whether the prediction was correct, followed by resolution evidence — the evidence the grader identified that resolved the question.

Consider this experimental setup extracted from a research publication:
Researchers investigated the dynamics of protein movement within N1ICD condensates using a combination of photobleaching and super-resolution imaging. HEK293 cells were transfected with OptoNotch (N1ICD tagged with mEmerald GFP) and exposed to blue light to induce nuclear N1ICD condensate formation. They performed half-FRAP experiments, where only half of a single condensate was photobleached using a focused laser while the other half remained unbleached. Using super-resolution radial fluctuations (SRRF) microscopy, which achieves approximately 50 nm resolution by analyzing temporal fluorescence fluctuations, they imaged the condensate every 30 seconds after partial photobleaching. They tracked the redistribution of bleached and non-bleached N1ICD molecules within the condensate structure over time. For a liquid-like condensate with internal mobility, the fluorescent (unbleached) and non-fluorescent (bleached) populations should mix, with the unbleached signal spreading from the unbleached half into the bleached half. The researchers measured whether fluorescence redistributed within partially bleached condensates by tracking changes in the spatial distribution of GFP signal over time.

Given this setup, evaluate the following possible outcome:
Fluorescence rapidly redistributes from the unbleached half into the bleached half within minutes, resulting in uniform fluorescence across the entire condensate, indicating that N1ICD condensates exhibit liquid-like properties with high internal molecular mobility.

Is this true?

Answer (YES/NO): NO